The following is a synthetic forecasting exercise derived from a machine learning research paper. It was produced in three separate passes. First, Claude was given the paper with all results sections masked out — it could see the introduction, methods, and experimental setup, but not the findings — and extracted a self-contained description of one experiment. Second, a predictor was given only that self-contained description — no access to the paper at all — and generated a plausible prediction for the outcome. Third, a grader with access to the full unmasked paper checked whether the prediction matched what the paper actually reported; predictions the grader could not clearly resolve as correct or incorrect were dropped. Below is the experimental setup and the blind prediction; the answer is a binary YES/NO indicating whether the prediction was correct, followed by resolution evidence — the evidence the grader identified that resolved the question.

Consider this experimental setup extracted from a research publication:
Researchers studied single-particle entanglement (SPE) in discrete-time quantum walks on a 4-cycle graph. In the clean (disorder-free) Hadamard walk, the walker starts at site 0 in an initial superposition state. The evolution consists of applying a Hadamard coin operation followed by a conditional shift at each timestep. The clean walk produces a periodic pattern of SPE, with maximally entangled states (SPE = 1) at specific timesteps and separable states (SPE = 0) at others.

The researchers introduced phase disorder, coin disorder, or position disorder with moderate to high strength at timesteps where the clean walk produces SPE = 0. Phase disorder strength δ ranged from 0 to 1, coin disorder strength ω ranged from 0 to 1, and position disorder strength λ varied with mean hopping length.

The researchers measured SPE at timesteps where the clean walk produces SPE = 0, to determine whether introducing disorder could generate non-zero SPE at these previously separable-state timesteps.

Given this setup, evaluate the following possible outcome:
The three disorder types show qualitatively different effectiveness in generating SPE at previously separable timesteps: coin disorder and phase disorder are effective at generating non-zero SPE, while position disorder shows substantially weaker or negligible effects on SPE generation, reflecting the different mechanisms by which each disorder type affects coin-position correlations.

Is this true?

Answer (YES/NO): NO